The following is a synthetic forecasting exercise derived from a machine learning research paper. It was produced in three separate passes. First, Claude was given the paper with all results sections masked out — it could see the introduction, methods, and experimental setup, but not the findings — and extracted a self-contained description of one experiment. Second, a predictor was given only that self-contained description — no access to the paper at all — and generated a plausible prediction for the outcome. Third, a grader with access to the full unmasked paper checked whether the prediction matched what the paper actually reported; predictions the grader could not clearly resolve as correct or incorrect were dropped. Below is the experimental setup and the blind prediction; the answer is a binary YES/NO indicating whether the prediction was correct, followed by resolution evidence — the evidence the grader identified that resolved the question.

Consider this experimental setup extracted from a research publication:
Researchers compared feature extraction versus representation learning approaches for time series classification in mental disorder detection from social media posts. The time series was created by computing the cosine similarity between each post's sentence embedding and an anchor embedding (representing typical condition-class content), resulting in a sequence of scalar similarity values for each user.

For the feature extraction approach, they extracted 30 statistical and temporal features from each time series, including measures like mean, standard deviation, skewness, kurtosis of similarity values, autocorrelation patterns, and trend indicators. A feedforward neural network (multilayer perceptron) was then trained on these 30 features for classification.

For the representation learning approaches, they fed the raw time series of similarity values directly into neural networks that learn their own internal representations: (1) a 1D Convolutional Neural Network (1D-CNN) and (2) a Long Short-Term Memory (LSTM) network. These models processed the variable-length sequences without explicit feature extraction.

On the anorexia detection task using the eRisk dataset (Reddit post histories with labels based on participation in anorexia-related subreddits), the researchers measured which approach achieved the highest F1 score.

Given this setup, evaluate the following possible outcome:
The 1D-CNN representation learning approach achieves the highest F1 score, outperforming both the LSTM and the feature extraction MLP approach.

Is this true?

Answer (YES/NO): NO